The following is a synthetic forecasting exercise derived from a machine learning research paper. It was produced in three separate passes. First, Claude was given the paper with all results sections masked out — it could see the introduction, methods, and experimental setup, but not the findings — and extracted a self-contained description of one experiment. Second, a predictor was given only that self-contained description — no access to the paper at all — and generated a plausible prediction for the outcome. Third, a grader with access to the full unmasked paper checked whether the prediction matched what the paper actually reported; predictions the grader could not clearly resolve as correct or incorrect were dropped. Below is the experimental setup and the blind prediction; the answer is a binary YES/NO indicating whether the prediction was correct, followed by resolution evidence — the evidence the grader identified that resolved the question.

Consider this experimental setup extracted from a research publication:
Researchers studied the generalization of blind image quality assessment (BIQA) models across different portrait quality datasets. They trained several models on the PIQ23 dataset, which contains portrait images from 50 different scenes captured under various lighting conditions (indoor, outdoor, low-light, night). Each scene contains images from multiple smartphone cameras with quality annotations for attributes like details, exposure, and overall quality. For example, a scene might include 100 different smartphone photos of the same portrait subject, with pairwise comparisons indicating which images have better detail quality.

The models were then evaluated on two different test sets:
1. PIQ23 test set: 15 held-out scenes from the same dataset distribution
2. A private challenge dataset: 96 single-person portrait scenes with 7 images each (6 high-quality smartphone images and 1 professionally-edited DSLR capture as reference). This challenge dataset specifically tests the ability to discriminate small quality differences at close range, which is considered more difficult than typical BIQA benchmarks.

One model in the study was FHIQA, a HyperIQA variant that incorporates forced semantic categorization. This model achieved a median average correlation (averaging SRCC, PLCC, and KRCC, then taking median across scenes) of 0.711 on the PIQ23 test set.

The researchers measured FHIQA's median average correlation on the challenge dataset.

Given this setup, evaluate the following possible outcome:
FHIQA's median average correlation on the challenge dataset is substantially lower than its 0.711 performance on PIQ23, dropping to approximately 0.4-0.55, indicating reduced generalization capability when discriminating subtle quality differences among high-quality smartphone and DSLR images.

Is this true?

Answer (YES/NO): YES